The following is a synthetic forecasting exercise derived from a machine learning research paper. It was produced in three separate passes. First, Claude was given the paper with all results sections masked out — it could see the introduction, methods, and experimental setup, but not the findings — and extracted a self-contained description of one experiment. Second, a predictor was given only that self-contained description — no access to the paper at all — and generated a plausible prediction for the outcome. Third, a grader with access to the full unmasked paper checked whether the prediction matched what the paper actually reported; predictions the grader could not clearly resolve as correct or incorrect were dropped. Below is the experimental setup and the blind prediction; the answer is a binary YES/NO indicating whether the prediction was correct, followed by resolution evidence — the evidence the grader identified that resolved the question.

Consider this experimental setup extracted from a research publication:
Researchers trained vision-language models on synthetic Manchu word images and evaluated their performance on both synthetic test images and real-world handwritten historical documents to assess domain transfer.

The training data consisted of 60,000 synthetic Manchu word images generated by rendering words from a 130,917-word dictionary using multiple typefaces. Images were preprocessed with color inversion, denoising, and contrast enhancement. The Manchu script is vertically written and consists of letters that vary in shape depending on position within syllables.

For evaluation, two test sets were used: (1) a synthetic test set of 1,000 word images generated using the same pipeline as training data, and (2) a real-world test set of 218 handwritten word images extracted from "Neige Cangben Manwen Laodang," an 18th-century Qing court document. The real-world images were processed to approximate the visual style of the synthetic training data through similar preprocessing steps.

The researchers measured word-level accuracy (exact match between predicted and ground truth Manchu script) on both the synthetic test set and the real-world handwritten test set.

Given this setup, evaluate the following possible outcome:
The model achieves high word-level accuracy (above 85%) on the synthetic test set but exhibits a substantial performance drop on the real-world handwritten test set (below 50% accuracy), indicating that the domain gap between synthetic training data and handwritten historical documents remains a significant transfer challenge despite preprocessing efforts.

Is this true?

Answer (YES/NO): NO